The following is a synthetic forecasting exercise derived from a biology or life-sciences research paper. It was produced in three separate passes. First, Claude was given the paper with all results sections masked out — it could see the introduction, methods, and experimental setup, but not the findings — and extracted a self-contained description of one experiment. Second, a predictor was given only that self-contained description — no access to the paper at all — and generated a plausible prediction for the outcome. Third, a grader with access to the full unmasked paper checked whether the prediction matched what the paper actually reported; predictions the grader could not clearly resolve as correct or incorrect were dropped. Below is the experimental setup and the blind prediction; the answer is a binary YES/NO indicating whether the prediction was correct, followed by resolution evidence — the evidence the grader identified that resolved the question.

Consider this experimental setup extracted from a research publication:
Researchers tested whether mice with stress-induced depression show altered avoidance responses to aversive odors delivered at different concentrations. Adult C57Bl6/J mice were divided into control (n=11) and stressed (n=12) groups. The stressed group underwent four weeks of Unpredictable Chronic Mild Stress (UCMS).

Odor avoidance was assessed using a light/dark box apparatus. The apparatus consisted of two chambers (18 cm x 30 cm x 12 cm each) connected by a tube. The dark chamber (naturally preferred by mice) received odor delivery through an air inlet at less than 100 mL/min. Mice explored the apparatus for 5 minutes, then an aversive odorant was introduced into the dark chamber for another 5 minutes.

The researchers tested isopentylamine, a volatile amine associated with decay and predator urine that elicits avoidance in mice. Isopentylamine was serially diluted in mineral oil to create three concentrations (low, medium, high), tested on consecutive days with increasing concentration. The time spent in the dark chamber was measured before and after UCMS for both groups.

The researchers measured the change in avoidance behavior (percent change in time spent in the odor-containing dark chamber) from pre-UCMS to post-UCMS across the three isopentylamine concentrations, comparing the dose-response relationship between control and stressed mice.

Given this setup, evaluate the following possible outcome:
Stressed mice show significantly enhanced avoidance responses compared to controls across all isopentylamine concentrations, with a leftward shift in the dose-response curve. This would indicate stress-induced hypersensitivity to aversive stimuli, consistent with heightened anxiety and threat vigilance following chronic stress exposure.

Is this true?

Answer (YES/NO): YES